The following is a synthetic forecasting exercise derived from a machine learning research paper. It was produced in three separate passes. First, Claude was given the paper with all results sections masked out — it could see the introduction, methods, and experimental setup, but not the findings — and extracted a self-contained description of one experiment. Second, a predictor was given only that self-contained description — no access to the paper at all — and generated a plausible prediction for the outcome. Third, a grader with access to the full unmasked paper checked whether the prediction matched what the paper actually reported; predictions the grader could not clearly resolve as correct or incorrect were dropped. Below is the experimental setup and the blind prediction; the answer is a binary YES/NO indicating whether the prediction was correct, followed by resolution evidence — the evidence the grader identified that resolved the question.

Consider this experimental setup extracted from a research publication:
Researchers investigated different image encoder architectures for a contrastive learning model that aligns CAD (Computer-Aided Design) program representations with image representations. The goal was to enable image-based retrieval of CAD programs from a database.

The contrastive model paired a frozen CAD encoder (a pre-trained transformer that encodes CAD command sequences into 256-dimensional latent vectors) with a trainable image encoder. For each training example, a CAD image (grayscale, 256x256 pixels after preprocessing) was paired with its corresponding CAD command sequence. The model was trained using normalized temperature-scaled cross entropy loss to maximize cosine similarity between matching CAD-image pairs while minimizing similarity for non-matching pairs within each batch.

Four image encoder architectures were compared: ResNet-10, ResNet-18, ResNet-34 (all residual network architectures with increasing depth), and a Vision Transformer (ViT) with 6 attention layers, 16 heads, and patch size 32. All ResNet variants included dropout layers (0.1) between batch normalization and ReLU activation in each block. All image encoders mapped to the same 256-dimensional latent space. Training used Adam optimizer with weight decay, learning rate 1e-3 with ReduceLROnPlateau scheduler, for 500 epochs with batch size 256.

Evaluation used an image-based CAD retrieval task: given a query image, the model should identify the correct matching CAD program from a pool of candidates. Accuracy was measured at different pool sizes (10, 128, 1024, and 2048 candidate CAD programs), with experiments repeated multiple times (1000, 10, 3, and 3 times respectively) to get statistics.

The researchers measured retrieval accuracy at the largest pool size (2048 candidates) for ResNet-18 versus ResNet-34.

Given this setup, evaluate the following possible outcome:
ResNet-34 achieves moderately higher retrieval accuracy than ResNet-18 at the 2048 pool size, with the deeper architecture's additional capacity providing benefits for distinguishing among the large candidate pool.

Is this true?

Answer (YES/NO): NO